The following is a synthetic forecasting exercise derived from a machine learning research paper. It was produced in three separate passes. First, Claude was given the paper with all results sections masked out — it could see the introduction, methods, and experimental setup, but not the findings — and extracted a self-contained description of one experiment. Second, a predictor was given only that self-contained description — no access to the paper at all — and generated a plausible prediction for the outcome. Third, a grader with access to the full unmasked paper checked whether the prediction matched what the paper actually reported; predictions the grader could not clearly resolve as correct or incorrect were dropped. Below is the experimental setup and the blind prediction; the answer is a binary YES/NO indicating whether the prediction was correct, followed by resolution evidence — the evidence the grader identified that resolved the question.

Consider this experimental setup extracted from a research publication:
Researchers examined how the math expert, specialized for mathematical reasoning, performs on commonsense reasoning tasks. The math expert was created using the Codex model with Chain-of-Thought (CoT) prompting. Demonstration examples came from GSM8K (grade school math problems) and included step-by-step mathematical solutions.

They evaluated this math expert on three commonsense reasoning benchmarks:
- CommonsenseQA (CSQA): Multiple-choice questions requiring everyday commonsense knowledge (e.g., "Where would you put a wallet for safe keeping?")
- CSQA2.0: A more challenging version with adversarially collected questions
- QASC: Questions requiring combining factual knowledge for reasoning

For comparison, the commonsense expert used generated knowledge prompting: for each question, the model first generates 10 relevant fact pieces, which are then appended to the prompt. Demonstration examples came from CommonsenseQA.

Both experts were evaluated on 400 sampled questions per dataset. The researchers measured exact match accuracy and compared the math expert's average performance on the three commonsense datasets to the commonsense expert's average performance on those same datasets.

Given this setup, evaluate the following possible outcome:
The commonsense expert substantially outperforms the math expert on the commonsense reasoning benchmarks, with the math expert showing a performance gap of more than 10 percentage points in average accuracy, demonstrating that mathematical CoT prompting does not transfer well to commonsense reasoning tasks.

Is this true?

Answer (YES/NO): YES